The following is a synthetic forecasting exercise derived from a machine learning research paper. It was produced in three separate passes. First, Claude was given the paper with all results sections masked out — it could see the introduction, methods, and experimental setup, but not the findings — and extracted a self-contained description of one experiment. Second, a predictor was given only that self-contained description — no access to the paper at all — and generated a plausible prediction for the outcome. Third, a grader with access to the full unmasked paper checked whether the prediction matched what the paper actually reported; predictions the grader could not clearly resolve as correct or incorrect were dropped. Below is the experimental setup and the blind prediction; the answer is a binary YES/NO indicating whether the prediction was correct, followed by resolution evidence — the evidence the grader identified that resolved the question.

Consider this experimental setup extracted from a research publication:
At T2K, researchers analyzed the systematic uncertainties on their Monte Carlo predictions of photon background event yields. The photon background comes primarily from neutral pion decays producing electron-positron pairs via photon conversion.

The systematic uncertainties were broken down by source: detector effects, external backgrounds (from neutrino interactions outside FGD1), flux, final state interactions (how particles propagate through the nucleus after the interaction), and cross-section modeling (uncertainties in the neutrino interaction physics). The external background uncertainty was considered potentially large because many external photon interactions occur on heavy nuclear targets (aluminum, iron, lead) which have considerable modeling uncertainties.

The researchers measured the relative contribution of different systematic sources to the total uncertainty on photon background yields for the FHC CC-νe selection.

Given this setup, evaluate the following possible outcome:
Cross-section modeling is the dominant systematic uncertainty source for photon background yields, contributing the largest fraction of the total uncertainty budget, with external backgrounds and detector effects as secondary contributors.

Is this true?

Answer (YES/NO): NO